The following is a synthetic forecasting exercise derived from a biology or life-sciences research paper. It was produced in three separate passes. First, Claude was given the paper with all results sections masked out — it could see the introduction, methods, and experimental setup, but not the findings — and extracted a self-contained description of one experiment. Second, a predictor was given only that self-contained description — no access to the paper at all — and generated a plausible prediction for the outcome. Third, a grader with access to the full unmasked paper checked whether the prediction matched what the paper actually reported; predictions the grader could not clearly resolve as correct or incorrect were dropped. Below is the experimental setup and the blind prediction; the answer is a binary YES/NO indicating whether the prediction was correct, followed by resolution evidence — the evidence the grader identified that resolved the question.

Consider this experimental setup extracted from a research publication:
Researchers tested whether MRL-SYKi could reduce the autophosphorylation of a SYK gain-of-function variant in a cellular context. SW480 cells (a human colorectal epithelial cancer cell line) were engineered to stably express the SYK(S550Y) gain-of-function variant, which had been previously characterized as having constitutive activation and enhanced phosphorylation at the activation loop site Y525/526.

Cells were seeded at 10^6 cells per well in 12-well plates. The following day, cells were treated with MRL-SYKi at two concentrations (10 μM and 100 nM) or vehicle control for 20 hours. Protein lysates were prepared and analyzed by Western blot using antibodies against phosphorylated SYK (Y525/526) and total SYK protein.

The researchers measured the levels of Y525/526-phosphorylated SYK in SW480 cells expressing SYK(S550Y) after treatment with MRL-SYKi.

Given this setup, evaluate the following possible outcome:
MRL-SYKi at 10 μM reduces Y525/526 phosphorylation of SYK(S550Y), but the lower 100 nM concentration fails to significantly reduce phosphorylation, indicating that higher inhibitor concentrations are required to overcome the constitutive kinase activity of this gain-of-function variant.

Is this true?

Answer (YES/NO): NO